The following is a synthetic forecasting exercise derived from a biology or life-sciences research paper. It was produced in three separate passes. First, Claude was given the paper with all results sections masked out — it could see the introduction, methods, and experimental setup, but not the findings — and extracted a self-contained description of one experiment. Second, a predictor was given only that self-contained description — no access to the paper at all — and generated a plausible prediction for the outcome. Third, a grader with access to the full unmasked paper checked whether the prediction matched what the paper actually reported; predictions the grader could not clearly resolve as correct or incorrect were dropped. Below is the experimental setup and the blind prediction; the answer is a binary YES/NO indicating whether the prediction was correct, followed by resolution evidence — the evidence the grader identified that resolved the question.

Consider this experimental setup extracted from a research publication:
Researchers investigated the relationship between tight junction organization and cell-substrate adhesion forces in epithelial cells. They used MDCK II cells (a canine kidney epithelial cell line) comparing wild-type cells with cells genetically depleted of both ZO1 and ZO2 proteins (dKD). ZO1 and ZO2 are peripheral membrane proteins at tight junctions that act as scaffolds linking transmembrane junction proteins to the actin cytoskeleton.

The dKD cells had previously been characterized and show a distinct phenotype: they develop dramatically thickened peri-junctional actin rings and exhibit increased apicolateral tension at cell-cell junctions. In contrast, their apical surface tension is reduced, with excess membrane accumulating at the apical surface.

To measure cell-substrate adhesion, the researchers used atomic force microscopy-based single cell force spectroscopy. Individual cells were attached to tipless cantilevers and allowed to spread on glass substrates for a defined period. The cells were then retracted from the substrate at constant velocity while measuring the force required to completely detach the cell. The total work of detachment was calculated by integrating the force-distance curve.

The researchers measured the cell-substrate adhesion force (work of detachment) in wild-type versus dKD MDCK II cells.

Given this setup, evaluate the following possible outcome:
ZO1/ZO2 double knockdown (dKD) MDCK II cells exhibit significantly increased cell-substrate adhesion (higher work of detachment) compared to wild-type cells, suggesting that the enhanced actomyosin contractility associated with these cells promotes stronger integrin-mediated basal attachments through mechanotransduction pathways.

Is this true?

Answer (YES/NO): NO